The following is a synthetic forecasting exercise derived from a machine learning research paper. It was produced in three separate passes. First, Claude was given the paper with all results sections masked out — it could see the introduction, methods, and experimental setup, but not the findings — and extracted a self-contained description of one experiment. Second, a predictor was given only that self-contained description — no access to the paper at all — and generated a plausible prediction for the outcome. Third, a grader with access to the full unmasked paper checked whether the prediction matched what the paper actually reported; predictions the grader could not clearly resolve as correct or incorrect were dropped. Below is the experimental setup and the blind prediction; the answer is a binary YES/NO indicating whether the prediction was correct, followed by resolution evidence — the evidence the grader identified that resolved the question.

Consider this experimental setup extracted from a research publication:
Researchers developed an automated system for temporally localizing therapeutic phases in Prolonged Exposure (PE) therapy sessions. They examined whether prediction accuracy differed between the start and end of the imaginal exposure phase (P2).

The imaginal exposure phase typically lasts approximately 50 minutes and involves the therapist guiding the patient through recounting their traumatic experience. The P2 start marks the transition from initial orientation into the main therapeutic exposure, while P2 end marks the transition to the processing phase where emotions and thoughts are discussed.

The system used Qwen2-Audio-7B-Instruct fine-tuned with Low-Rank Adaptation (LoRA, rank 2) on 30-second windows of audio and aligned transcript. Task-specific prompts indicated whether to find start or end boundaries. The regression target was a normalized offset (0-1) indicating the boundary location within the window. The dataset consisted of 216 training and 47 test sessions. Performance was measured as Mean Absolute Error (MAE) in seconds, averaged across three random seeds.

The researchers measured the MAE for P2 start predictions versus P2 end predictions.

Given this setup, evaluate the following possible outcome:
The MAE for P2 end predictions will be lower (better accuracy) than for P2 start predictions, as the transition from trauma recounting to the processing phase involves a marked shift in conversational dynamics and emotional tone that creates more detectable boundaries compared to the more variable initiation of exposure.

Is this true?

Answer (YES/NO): YES